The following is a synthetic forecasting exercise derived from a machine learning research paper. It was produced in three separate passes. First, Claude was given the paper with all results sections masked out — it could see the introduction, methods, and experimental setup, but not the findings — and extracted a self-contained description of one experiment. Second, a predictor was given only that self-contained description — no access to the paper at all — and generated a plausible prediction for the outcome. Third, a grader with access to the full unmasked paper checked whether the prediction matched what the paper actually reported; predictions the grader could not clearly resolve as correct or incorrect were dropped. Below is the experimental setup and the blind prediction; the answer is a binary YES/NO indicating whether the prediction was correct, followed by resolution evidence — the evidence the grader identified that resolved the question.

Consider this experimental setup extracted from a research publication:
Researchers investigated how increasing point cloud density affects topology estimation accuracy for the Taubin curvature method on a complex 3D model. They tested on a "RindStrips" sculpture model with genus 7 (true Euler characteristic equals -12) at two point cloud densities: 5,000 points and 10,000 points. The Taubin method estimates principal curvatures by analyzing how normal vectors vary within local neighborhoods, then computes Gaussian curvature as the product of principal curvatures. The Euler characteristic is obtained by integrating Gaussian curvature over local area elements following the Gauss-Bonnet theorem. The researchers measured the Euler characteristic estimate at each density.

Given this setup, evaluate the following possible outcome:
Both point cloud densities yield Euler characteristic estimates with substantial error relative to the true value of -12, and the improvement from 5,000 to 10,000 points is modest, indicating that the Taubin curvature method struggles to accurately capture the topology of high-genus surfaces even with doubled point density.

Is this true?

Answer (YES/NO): NO